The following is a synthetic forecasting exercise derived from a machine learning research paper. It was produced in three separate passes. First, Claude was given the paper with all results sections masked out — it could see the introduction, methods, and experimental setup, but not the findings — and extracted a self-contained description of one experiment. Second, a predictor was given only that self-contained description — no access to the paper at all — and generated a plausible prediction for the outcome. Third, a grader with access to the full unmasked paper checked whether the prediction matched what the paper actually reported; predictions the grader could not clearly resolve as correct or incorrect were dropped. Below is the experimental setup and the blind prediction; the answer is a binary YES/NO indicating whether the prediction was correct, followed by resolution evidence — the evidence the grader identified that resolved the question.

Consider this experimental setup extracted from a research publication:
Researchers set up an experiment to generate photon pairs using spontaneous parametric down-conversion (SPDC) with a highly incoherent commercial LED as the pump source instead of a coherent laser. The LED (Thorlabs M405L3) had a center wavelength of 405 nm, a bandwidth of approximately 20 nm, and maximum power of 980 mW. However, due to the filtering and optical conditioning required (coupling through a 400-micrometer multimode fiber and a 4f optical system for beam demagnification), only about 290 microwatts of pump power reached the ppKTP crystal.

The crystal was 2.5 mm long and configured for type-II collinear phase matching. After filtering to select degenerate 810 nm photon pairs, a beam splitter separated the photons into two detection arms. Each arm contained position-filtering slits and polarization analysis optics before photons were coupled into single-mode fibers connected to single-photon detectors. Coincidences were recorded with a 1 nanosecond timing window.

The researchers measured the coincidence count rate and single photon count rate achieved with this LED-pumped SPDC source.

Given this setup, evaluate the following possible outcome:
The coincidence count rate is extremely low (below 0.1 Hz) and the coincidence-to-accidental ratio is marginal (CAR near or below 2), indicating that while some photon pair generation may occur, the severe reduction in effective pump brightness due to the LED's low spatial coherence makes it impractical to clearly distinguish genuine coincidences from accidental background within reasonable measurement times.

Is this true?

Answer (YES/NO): NO